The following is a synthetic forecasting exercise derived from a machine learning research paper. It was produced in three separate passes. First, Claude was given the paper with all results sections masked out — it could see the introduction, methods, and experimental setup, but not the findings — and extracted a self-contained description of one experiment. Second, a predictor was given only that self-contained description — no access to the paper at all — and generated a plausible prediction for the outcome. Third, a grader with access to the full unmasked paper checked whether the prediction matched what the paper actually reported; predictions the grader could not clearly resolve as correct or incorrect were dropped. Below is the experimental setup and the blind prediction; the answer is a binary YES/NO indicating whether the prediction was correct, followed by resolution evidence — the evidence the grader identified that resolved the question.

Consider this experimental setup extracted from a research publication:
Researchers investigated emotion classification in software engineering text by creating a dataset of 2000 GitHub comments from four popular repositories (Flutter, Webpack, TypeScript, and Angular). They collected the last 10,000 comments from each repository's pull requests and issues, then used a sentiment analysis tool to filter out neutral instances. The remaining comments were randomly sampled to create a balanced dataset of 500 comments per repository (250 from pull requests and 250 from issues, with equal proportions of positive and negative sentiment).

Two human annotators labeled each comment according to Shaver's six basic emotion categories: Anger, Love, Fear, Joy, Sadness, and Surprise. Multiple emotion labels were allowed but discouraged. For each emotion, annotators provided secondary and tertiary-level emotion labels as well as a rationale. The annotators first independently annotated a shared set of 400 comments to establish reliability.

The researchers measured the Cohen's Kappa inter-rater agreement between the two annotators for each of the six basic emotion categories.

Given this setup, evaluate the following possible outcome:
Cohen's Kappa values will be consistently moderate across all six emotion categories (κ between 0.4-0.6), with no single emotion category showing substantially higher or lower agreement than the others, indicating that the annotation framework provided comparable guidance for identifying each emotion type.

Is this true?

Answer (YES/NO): NO